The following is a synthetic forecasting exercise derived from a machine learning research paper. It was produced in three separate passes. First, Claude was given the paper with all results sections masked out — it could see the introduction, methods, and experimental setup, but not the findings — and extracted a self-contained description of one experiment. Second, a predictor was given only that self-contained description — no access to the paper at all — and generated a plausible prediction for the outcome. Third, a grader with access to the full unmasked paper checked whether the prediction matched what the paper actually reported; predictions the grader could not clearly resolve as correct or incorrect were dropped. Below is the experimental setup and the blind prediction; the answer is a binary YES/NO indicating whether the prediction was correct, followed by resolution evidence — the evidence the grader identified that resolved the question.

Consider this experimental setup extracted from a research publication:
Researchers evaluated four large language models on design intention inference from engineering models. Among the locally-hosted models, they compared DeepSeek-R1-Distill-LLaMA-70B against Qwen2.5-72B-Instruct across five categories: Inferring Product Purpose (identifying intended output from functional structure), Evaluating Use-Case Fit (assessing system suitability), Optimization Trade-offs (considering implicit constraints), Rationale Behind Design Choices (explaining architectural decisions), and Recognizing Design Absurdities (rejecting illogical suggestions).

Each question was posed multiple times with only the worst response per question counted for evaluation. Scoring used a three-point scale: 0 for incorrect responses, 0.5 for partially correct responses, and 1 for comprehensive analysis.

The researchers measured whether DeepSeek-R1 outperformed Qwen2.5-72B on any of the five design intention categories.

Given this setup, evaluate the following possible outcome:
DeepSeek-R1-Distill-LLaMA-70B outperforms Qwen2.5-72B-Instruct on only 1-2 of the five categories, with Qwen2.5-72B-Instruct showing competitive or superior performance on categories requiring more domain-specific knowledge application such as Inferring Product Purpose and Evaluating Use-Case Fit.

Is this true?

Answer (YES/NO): YES